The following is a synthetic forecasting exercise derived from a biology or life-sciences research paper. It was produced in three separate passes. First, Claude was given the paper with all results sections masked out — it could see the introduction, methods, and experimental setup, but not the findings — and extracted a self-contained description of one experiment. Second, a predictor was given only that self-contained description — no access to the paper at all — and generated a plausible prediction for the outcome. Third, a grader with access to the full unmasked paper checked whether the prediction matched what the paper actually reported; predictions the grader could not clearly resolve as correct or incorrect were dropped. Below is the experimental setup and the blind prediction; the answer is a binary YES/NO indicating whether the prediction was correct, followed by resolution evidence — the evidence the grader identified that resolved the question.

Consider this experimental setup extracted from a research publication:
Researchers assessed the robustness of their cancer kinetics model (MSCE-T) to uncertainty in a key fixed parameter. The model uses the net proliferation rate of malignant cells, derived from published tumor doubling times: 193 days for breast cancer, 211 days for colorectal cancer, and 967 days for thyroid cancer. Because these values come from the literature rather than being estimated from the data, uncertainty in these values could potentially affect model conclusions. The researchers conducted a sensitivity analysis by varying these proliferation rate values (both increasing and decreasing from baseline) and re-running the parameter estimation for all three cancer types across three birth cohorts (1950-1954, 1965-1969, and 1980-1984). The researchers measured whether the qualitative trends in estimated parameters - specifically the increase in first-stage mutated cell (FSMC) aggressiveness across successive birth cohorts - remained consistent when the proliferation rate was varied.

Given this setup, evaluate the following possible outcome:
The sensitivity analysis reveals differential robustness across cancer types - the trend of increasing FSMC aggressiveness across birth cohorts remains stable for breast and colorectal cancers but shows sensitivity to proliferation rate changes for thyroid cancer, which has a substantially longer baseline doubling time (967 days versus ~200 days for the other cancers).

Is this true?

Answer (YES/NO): NO